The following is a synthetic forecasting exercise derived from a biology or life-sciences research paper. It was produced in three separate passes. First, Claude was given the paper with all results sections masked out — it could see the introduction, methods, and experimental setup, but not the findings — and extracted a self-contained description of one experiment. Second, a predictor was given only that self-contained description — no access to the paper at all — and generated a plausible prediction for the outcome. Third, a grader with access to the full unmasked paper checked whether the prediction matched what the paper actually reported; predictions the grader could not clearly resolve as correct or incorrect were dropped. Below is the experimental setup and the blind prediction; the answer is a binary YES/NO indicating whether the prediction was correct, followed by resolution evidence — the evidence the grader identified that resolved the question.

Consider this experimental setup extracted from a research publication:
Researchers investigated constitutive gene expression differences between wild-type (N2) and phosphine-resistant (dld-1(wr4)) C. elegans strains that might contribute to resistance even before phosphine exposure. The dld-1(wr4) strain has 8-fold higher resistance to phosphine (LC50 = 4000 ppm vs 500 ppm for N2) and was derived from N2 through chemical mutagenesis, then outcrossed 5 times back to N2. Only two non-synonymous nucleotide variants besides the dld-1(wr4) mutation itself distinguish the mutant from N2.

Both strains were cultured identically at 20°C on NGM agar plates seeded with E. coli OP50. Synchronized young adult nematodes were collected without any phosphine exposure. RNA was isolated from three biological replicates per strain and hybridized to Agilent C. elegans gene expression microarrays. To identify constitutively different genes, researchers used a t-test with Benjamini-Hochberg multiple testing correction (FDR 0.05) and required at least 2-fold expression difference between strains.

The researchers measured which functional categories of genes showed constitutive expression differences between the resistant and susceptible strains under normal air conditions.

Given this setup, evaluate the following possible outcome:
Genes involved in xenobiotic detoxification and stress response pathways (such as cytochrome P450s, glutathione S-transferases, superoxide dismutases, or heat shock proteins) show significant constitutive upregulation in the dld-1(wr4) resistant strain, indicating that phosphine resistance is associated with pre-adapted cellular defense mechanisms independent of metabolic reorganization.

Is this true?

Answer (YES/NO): NO